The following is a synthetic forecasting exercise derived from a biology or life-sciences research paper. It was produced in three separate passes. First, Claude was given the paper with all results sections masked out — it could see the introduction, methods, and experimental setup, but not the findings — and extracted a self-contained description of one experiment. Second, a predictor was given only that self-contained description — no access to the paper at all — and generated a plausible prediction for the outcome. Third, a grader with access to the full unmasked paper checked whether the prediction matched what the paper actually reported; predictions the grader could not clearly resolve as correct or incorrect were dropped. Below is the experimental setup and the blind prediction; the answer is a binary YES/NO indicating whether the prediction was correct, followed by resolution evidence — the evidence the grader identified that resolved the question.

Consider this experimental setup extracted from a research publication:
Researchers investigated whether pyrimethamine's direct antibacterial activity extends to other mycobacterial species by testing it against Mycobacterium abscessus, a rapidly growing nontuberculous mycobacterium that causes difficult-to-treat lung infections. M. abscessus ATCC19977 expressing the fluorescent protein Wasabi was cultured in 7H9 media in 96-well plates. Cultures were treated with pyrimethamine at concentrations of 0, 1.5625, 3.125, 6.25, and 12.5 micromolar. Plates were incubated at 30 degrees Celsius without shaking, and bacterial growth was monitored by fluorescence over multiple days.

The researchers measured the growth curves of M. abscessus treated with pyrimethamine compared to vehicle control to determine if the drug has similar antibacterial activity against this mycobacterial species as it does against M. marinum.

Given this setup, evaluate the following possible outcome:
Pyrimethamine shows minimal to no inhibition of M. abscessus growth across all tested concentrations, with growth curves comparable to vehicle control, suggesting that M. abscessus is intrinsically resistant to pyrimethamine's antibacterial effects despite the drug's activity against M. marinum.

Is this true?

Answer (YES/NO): YES